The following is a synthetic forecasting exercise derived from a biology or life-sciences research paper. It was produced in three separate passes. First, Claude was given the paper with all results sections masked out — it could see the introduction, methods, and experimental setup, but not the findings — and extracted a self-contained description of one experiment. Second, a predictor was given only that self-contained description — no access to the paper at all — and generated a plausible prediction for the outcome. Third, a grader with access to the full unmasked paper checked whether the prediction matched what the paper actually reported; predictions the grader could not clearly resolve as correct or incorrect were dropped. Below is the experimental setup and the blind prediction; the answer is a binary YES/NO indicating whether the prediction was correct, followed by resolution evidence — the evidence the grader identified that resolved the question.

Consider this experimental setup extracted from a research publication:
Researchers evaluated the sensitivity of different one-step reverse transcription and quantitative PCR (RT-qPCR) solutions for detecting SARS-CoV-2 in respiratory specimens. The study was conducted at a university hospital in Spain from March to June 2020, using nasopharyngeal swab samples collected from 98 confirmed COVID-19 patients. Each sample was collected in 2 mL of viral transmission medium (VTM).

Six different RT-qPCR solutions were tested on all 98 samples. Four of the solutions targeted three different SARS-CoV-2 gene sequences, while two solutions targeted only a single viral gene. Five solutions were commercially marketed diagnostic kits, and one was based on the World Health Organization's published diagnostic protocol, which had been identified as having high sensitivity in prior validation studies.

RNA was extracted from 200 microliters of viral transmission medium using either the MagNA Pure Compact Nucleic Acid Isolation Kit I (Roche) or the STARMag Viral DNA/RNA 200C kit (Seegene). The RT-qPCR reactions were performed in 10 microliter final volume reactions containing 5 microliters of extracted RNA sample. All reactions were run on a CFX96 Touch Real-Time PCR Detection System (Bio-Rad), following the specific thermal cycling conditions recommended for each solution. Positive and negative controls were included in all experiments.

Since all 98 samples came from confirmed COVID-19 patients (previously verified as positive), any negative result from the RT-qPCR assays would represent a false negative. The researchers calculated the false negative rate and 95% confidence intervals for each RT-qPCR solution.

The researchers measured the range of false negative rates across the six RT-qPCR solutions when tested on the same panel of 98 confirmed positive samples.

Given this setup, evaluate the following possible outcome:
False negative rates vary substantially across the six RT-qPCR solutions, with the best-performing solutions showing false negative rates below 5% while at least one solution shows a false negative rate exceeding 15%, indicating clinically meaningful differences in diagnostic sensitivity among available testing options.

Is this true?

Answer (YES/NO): YES